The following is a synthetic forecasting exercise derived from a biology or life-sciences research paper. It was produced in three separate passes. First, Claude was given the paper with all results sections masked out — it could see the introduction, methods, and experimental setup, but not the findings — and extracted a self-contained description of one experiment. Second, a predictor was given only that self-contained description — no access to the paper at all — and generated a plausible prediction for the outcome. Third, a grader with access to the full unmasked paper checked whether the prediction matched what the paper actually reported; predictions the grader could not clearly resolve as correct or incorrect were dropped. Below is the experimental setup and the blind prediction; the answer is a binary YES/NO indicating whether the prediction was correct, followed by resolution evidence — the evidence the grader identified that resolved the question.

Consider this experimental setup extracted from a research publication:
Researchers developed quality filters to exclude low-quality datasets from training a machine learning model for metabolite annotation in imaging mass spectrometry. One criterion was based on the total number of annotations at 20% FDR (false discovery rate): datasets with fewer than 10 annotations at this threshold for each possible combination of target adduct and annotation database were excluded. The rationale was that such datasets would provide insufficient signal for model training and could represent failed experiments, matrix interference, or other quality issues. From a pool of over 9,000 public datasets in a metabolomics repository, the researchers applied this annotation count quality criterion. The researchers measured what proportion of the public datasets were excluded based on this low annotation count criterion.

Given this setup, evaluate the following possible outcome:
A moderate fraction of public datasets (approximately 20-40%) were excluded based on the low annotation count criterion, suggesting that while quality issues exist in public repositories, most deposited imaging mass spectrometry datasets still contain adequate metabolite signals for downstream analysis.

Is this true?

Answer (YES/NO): NO